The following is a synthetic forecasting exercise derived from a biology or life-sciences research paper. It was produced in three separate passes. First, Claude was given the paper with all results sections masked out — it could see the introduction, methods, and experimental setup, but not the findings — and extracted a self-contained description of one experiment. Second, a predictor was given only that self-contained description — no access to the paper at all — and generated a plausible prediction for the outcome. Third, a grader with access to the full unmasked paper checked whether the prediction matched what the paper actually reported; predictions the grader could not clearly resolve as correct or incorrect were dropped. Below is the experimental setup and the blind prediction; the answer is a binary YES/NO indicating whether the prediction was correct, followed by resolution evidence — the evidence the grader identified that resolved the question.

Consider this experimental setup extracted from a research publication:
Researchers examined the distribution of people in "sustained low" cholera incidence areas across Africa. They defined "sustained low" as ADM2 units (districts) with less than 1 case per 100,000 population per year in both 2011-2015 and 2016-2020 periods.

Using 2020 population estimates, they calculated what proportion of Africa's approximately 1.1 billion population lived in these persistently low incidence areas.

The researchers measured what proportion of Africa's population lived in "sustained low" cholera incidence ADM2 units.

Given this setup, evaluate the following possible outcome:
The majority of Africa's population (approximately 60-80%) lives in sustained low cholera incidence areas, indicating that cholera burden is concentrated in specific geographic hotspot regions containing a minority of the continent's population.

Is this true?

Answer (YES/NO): NO